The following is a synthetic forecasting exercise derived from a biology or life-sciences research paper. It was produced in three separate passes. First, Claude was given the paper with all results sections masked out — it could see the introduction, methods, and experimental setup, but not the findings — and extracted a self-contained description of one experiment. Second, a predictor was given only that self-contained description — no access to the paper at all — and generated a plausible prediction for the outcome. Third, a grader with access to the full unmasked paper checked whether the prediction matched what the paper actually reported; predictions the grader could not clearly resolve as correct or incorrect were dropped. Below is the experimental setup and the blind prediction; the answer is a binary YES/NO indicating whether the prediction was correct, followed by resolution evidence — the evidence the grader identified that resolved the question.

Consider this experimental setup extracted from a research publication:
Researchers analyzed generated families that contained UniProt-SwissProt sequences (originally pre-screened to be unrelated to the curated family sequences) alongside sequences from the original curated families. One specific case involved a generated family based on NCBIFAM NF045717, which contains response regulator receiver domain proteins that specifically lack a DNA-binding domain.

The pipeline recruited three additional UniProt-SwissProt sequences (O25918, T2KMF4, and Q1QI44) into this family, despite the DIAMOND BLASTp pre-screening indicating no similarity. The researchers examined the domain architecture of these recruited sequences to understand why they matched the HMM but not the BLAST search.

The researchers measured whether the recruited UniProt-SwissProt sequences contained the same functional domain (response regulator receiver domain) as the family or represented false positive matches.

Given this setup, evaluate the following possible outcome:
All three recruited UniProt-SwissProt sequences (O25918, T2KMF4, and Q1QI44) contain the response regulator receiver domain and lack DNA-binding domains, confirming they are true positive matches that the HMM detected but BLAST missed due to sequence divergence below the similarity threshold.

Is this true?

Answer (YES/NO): NO